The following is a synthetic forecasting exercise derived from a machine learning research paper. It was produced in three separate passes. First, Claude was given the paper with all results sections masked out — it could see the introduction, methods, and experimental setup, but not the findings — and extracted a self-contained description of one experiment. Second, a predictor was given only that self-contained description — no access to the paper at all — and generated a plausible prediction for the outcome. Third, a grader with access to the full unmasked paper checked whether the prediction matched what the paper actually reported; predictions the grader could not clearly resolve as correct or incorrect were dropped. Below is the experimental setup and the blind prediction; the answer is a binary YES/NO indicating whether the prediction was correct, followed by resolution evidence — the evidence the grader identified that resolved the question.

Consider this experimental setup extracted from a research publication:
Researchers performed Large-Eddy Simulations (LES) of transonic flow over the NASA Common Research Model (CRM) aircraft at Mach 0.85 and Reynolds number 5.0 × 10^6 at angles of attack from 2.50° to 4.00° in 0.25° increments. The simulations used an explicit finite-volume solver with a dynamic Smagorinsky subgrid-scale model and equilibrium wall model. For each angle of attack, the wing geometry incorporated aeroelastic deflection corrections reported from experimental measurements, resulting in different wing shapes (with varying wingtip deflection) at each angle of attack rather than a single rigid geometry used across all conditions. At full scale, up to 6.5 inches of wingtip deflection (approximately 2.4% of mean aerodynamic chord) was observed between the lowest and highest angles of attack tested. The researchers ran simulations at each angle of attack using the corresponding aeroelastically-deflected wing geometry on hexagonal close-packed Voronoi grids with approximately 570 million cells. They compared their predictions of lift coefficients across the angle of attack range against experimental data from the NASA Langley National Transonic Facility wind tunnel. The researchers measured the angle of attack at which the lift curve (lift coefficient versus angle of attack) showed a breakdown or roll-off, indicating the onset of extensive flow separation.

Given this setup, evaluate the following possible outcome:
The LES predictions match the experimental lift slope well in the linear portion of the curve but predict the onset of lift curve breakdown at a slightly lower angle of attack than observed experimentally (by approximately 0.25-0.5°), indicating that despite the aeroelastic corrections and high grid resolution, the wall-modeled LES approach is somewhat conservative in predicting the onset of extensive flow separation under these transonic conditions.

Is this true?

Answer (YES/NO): NO